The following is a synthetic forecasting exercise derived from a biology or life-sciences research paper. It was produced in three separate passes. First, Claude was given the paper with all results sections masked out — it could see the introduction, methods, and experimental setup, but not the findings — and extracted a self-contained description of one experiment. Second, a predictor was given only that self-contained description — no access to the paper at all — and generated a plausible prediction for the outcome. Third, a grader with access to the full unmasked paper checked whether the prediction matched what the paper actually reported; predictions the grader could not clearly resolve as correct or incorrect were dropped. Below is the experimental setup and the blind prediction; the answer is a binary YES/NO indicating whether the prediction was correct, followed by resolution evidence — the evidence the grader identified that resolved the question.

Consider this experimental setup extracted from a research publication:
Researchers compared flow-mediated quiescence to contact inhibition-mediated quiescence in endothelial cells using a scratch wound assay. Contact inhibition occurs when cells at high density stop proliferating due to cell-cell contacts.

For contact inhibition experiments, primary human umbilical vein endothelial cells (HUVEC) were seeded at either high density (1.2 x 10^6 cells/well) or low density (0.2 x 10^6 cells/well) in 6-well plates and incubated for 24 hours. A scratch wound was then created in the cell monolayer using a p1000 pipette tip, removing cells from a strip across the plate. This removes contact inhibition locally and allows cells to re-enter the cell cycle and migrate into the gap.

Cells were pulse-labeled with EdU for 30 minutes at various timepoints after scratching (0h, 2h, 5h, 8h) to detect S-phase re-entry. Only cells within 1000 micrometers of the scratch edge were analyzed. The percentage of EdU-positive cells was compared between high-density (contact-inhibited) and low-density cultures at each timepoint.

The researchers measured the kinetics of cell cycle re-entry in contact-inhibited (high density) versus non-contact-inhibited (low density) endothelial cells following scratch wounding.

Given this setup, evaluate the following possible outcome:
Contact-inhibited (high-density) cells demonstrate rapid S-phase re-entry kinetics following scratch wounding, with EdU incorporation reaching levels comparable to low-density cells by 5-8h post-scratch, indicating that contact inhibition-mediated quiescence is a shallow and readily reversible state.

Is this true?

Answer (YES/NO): NO